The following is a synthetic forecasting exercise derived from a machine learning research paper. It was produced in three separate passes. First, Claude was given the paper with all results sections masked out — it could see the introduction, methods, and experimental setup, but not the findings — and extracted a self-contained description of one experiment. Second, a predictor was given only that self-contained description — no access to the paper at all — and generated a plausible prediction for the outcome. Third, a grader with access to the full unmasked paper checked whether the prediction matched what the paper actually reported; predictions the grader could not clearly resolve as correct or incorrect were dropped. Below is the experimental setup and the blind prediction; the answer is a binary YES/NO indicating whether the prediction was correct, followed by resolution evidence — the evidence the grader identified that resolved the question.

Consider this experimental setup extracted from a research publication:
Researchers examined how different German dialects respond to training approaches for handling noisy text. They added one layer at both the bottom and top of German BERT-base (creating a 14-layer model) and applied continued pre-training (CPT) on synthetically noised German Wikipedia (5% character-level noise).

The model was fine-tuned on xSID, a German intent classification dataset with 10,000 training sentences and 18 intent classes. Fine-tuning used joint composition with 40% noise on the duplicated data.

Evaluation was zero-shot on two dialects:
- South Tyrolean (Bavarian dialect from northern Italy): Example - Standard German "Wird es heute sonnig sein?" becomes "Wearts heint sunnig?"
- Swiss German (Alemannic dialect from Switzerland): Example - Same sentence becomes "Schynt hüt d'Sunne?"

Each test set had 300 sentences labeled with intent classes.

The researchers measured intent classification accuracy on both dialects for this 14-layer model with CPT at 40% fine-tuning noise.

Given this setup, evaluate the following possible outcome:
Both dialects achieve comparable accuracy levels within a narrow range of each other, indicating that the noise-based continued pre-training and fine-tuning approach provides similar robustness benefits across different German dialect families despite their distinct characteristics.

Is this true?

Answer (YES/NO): NO